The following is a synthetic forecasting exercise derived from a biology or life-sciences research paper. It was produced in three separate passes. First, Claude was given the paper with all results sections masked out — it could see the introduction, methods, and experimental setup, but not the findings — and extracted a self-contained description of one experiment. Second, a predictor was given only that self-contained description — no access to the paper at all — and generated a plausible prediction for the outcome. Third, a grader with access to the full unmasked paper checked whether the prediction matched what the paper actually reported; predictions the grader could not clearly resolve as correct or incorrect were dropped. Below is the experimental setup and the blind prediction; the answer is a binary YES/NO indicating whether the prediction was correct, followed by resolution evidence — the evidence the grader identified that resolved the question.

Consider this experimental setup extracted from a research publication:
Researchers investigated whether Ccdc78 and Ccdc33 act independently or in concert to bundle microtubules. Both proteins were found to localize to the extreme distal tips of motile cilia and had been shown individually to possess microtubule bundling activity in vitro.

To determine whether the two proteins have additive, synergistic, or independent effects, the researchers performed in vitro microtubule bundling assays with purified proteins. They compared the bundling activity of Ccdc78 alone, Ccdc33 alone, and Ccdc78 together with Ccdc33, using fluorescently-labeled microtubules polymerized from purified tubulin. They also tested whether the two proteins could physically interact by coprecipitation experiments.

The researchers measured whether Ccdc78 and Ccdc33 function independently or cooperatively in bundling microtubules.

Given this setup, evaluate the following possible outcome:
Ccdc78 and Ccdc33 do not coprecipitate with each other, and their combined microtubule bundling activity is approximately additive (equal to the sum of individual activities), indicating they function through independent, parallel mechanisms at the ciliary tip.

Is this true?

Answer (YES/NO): NO